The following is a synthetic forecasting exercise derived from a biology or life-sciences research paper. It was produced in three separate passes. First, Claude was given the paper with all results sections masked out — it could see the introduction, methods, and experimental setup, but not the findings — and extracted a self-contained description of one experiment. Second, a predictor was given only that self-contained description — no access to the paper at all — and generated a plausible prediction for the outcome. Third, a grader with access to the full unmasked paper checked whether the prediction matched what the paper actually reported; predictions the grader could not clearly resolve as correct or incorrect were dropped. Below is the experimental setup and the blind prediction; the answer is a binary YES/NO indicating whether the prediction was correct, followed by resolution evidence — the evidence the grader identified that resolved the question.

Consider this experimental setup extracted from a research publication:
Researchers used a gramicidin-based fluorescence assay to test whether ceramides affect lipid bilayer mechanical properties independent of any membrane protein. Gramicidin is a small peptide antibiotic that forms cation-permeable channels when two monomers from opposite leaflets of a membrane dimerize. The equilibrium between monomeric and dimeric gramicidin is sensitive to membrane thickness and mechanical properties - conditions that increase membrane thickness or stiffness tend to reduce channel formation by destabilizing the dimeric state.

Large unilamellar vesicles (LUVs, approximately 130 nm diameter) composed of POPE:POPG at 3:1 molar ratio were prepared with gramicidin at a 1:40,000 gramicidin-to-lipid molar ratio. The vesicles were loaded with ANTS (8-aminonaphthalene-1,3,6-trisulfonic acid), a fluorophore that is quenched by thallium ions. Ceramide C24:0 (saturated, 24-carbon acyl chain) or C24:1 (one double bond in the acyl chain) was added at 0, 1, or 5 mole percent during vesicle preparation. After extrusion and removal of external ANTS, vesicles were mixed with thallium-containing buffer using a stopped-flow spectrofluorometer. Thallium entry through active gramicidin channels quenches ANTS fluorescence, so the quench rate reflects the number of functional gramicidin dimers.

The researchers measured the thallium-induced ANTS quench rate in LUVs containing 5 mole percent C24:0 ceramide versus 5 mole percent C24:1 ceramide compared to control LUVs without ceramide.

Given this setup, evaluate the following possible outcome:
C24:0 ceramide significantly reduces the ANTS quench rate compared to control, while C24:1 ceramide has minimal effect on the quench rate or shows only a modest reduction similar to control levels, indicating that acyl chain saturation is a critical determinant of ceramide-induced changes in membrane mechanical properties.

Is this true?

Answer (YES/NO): NO